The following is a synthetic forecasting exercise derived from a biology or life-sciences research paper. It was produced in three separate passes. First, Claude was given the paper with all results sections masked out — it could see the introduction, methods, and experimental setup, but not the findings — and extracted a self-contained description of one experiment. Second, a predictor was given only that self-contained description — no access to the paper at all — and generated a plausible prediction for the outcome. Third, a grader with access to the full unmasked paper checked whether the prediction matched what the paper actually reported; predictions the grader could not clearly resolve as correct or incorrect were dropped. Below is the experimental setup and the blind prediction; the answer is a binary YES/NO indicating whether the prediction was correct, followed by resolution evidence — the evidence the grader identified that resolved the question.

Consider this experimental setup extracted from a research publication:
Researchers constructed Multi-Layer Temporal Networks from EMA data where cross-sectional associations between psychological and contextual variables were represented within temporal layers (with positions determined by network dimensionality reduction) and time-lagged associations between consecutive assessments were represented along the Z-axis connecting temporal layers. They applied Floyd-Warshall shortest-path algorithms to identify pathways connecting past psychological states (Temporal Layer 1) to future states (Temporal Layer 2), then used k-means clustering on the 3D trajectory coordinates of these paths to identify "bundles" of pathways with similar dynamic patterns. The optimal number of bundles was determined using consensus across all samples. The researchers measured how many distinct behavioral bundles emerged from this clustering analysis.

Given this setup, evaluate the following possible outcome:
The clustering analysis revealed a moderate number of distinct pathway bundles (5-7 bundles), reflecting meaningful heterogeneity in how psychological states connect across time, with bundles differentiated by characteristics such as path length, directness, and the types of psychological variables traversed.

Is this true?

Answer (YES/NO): NO